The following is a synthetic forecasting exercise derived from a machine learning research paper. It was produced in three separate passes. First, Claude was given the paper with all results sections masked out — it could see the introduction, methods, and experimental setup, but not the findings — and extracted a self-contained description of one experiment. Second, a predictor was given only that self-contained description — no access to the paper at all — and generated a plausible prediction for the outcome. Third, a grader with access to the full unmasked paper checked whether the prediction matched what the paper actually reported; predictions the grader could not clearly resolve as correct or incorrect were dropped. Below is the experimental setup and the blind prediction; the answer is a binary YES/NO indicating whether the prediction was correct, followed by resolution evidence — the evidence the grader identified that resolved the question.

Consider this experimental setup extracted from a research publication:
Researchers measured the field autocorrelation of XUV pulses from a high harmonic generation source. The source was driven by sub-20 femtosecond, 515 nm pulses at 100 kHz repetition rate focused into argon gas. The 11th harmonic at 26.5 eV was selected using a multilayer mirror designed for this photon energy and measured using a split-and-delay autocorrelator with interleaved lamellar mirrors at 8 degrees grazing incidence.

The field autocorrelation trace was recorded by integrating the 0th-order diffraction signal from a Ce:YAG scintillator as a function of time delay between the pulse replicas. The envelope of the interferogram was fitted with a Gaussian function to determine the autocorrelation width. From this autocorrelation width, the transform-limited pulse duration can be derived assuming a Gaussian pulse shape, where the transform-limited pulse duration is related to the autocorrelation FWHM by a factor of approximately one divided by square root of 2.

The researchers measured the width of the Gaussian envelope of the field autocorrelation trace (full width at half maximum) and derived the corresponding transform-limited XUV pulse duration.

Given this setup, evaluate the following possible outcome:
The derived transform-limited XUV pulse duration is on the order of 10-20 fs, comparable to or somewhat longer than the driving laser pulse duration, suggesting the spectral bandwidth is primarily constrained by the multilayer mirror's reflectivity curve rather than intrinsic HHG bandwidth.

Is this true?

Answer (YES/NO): NO